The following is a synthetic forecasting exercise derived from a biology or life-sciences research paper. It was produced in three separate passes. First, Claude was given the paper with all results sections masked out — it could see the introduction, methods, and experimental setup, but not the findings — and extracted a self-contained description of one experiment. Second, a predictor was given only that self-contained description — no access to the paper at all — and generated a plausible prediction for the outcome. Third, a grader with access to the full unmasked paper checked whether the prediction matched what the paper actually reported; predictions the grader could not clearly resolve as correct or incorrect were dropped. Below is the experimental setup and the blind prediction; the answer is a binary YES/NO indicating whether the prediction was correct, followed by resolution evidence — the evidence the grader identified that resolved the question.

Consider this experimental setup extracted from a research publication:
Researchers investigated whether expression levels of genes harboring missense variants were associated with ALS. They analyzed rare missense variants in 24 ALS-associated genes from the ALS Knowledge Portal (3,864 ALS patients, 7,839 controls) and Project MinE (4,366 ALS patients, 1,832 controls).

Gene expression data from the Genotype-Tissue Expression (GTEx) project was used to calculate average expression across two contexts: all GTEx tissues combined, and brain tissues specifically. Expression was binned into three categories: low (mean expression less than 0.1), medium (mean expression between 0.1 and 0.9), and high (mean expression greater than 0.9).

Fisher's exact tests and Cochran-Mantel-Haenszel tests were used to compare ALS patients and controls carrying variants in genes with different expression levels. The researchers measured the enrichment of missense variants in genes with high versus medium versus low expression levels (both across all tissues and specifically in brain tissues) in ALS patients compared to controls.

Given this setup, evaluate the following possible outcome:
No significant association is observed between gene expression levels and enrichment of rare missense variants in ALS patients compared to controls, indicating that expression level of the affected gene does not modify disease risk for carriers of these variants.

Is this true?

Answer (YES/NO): NO